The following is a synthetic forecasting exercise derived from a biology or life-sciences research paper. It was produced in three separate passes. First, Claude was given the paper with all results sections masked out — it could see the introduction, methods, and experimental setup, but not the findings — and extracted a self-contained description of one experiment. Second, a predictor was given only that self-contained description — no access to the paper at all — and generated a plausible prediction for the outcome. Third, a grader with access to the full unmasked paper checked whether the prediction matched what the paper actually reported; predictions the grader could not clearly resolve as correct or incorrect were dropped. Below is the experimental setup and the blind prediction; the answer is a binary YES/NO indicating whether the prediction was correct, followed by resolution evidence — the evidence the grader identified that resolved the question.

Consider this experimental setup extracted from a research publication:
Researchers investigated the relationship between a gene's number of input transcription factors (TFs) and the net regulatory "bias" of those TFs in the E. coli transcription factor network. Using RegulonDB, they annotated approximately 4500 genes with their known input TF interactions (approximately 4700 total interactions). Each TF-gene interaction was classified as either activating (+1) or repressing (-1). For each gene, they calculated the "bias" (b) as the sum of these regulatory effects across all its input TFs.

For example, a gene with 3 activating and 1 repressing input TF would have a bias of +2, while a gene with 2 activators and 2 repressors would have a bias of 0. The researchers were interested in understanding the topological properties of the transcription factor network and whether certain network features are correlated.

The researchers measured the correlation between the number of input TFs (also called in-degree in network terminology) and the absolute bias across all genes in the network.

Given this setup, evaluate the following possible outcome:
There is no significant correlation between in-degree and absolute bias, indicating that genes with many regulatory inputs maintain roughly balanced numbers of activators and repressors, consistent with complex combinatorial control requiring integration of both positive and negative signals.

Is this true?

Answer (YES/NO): NO